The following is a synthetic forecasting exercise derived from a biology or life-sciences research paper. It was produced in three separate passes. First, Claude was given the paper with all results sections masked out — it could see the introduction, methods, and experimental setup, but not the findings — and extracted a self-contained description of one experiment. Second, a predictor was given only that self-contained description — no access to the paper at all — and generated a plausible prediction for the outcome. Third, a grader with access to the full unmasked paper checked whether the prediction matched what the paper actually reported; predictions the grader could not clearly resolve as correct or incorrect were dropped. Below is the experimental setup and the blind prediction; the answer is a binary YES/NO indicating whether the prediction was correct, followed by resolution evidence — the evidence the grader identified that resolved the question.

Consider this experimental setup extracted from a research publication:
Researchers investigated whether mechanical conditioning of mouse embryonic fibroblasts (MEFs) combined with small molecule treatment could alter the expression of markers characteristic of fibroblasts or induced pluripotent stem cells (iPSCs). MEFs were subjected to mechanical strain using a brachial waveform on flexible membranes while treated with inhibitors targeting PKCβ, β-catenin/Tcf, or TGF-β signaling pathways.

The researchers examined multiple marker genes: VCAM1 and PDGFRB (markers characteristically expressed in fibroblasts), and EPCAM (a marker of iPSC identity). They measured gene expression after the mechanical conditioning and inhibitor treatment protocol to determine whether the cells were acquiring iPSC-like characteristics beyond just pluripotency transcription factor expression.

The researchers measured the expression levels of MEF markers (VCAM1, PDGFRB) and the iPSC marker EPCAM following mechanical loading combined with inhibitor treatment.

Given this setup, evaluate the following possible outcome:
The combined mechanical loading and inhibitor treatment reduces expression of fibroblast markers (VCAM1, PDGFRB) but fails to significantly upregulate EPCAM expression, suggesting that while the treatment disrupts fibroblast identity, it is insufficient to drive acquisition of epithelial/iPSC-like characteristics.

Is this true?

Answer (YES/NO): NO